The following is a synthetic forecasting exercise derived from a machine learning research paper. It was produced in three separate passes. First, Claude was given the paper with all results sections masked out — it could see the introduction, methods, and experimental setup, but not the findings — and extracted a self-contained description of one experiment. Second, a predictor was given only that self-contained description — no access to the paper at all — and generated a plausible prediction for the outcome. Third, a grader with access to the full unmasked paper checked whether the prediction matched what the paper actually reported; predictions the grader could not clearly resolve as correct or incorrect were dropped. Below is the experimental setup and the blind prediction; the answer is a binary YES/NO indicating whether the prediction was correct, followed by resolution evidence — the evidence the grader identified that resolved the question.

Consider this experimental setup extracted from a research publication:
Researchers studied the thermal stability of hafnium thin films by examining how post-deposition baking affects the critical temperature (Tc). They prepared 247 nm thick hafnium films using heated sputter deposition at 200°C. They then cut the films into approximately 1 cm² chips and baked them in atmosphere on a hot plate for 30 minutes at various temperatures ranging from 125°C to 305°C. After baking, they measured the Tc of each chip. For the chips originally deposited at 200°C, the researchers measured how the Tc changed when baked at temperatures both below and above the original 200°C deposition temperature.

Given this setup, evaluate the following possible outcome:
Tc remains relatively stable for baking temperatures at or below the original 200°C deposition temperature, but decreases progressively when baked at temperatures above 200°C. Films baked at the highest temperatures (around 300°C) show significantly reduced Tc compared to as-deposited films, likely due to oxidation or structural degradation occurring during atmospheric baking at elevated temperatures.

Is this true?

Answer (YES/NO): NO